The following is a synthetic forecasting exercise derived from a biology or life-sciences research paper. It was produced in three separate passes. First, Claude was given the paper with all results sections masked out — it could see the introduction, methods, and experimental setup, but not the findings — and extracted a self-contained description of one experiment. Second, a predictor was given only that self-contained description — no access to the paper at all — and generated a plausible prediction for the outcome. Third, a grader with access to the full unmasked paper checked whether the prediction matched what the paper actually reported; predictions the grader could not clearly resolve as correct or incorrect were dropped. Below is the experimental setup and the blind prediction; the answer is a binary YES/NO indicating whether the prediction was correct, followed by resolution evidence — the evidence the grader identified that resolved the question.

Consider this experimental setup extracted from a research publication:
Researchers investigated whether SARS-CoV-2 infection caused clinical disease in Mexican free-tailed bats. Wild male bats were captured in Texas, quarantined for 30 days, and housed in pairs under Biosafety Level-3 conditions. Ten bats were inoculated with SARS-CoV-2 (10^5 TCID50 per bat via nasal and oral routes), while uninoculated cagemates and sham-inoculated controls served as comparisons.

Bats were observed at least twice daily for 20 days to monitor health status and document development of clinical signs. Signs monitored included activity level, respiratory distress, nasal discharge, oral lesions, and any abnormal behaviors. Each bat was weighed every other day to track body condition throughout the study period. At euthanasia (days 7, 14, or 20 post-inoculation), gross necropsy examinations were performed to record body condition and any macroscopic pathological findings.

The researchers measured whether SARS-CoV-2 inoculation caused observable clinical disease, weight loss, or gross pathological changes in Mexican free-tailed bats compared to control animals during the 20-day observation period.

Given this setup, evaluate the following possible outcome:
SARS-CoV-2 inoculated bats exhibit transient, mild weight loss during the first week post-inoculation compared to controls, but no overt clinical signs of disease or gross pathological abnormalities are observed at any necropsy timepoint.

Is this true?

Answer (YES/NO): NO